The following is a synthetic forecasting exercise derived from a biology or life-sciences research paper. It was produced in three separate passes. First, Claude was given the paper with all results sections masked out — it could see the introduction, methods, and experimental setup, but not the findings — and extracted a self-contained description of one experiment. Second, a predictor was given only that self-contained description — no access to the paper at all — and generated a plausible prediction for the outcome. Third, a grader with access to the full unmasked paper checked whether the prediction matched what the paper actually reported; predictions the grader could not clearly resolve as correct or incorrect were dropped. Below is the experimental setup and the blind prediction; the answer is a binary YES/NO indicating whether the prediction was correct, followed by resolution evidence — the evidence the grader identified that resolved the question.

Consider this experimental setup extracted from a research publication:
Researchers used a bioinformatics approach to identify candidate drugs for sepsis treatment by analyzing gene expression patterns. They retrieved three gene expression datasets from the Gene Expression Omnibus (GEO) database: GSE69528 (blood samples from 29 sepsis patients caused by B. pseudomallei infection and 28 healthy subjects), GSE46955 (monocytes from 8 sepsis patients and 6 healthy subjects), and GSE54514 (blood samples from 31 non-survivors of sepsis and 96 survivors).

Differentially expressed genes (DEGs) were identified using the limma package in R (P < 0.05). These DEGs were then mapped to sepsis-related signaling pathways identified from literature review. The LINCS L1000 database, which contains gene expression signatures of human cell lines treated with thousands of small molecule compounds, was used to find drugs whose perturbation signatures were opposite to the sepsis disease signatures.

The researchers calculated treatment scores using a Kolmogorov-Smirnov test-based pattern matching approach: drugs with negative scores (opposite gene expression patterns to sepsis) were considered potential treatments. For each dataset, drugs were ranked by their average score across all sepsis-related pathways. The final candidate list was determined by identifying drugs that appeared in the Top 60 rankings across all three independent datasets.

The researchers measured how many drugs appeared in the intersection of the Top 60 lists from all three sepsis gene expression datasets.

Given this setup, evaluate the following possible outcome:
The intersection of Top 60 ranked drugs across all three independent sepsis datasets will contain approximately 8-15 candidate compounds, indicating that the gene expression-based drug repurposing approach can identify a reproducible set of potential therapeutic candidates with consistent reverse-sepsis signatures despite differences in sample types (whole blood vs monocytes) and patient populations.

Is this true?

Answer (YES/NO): NO